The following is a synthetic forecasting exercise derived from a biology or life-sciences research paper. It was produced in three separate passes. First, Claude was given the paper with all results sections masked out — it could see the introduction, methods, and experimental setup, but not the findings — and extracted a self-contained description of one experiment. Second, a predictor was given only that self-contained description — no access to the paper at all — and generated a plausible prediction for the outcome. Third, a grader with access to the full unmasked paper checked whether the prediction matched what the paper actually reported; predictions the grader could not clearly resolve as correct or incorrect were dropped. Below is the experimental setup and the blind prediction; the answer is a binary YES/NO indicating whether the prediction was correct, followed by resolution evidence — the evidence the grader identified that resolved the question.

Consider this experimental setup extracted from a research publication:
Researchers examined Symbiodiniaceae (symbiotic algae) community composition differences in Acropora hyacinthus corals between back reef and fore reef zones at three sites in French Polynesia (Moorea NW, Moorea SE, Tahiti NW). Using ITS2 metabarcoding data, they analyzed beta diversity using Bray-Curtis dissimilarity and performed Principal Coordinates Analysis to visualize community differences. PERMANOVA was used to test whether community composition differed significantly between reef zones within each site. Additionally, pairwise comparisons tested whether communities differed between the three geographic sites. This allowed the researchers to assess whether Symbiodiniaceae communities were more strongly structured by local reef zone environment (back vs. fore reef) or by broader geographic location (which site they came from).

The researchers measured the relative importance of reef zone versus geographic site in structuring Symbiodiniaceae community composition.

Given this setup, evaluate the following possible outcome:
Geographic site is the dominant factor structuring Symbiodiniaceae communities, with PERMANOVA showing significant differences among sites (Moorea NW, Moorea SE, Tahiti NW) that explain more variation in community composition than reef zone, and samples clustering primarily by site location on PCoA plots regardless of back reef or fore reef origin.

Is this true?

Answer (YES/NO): NO